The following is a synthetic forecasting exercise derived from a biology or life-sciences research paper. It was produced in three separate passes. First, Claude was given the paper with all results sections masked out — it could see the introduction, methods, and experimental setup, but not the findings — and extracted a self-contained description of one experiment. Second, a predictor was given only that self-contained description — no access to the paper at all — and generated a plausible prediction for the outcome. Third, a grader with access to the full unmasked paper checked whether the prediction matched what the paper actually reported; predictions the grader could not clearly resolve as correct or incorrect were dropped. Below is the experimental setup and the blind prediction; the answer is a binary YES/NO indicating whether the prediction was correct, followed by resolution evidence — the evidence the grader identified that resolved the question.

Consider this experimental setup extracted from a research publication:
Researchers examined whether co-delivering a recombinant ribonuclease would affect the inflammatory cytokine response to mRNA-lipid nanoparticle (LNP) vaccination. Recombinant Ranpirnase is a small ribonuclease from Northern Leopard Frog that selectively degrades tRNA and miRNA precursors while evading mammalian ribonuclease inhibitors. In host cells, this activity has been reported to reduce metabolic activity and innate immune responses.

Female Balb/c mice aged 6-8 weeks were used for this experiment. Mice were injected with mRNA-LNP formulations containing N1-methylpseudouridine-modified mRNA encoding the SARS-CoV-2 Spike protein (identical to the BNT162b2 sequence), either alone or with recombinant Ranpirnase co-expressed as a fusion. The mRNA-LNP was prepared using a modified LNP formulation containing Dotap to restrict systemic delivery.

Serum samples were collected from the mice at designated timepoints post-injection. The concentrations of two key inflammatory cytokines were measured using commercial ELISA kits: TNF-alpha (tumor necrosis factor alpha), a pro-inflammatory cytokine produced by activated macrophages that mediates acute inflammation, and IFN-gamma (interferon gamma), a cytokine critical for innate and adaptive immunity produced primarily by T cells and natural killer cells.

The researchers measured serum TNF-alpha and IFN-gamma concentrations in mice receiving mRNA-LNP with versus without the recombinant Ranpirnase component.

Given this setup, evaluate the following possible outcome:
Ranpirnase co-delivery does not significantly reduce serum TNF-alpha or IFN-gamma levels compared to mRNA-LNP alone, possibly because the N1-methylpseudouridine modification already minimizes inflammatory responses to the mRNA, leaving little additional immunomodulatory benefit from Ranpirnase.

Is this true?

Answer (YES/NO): YES